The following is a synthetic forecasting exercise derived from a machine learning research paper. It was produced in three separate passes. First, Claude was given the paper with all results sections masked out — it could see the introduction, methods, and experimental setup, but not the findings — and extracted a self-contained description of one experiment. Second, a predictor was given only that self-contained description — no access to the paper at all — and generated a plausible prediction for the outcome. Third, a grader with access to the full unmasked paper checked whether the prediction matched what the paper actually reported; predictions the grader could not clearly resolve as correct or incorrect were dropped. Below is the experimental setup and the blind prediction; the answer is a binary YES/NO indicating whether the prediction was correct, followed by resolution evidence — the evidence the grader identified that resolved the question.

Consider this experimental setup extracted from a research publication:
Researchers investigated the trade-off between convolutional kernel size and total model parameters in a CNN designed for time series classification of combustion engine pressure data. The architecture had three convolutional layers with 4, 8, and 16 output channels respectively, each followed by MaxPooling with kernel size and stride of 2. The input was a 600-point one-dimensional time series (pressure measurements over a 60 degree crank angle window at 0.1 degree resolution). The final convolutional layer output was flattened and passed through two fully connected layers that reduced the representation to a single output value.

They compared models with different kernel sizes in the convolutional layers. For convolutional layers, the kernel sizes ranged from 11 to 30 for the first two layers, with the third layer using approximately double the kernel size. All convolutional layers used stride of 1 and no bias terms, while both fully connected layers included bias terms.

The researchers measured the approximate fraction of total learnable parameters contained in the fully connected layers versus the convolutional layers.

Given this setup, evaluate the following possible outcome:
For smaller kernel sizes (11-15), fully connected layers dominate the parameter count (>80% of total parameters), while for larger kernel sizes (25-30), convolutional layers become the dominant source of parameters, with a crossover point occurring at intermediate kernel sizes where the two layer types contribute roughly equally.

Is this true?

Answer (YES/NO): NO